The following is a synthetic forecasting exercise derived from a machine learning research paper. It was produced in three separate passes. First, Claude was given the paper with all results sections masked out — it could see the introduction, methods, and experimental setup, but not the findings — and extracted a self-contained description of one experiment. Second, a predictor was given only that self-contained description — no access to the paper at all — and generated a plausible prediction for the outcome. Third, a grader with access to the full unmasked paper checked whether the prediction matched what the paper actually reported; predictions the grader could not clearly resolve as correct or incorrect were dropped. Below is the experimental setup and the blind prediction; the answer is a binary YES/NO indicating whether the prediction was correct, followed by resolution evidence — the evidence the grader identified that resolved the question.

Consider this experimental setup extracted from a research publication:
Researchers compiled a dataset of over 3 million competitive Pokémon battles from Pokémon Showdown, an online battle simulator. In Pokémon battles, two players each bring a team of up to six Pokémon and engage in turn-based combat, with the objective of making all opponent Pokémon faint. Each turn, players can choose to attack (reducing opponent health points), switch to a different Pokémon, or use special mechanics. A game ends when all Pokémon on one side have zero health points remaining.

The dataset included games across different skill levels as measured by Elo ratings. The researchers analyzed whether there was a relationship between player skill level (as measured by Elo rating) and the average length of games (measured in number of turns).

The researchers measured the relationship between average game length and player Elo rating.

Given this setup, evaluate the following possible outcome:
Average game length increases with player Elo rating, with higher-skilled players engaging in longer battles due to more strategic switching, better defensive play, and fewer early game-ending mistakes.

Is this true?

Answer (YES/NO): YES